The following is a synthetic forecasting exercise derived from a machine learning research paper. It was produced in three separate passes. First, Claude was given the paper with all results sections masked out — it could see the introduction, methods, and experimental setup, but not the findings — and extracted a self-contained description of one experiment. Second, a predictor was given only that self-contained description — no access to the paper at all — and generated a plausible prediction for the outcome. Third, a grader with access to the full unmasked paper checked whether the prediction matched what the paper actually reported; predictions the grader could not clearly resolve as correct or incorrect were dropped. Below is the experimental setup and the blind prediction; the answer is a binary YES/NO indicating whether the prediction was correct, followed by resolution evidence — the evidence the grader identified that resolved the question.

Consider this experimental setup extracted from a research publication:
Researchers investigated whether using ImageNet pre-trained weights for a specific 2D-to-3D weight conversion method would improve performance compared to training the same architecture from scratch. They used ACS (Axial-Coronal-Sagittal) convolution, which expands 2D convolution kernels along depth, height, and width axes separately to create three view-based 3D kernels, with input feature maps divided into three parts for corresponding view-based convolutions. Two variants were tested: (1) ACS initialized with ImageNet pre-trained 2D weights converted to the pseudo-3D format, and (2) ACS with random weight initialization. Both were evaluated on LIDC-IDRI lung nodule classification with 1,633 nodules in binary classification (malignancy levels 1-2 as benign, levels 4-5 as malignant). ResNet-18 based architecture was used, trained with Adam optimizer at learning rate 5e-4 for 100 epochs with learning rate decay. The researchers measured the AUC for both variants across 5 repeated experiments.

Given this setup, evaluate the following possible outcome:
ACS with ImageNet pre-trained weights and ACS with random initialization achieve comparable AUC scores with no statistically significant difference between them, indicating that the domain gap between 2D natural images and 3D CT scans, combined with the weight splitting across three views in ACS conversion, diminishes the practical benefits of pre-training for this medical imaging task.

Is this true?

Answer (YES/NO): NO